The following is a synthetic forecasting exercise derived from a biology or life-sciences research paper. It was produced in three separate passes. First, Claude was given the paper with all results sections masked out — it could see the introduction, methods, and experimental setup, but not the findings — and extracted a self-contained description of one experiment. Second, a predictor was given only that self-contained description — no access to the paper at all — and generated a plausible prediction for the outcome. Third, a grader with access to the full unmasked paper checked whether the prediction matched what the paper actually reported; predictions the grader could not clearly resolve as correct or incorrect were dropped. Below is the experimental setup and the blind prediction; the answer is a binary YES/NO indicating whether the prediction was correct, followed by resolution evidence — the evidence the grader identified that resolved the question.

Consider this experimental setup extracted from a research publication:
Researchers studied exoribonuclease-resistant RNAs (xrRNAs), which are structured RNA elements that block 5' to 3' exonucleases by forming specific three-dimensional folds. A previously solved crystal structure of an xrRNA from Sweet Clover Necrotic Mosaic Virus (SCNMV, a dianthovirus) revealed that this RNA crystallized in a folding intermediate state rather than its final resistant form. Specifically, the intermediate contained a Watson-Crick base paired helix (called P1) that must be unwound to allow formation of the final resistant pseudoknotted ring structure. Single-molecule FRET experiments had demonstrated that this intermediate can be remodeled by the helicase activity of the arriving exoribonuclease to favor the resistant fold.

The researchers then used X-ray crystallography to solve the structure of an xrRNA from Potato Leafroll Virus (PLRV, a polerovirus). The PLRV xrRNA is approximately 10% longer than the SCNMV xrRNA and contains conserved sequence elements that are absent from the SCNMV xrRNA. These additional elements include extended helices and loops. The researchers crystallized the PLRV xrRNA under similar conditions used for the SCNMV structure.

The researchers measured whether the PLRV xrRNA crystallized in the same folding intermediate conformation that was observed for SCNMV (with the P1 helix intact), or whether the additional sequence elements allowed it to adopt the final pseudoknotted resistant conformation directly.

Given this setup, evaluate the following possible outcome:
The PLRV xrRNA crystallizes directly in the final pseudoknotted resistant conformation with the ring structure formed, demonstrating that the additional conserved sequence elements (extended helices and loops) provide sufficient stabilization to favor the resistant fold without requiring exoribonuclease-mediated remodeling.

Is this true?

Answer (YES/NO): NO